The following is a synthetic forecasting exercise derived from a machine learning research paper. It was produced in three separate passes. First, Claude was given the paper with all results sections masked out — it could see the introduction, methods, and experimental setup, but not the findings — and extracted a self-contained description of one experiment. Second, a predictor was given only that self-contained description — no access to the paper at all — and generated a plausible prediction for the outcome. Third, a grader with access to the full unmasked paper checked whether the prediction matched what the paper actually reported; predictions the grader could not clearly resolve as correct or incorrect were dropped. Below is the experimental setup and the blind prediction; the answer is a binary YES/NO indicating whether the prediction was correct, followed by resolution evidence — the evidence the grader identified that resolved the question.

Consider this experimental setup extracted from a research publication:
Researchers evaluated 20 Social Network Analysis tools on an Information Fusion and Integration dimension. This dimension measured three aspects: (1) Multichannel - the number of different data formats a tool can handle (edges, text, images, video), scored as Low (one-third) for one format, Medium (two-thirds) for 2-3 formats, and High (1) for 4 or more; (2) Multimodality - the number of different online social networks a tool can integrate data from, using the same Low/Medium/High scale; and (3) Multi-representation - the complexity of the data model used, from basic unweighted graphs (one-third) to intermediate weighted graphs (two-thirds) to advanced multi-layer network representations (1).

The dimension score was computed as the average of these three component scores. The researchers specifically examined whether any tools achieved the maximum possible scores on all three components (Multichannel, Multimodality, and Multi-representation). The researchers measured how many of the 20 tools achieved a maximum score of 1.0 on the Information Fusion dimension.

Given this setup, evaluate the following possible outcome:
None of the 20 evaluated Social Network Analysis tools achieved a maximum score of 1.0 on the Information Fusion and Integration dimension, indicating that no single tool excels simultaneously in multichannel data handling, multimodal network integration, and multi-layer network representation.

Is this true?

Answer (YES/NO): NO